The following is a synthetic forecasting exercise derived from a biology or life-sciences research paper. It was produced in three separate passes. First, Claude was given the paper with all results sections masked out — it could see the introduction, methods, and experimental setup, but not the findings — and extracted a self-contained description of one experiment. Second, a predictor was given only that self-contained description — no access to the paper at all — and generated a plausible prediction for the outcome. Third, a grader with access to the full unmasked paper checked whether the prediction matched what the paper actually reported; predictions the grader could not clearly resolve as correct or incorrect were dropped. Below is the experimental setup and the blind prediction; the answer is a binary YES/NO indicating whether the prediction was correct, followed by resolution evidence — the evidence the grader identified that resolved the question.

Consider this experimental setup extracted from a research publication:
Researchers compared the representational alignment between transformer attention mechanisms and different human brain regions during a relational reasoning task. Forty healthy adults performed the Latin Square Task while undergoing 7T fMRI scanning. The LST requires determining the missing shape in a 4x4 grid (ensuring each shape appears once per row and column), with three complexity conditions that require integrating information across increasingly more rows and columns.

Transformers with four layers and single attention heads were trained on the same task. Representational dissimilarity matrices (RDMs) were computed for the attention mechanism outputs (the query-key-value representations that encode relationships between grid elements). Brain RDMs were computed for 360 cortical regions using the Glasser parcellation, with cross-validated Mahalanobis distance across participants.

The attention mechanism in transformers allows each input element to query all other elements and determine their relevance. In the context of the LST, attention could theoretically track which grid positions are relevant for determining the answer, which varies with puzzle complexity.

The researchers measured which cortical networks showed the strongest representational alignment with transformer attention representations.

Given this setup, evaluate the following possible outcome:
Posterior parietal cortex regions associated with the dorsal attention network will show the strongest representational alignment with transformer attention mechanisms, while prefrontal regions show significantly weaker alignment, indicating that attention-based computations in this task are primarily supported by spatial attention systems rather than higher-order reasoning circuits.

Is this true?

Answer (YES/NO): NO